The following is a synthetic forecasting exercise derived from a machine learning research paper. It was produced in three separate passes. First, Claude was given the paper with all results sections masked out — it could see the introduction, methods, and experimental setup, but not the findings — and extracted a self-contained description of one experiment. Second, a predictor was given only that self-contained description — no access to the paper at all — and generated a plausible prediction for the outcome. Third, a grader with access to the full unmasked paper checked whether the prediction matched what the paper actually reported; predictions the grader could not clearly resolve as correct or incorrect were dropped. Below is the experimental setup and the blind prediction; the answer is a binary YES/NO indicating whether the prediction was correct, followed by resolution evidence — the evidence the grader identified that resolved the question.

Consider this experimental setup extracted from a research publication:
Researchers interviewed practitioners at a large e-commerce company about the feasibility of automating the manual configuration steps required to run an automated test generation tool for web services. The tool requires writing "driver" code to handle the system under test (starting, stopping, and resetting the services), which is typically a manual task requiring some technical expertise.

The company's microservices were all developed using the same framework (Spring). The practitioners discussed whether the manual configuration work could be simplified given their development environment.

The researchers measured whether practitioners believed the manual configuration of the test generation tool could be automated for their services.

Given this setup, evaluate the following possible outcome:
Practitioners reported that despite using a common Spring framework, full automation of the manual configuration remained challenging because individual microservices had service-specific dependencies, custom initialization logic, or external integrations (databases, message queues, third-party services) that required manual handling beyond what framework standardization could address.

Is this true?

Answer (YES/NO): NO